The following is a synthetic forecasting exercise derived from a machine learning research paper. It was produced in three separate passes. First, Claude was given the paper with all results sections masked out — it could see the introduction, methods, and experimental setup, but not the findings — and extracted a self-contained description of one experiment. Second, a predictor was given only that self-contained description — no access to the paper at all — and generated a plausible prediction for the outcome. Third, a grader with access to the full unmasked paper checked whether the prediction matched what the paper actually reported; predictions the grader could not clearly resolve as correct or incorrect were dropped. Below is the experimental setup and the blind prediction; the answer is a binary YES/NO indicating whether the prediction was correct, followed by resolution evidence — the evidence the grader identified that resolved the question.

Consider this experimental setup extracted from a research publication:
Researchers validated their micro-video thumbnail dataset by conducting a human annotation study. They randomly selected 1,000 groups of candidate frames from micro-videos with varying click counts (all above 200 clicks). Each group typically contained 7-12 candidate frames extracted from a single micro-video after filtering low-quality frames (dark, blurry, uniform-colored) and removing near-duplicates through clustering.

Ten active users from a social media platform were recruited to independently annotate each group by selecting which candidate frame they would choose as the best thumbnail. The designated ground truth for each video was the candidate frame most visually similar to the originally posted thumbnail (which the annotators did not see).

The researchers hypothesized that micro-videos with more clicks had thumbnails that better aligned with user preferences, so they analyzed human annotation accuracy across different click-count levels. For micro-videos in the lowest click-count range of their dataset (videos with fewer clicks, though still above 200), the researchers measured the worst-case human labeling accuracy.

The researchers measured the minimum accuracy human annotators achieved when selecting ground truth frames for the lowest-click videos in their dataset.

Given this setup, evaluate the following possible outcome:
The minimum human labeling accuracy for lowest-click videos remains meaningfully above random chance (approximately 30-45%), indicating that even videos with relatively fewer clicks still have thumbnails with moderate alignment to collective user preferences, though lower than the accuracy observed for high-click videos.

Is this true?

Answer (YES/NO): NO